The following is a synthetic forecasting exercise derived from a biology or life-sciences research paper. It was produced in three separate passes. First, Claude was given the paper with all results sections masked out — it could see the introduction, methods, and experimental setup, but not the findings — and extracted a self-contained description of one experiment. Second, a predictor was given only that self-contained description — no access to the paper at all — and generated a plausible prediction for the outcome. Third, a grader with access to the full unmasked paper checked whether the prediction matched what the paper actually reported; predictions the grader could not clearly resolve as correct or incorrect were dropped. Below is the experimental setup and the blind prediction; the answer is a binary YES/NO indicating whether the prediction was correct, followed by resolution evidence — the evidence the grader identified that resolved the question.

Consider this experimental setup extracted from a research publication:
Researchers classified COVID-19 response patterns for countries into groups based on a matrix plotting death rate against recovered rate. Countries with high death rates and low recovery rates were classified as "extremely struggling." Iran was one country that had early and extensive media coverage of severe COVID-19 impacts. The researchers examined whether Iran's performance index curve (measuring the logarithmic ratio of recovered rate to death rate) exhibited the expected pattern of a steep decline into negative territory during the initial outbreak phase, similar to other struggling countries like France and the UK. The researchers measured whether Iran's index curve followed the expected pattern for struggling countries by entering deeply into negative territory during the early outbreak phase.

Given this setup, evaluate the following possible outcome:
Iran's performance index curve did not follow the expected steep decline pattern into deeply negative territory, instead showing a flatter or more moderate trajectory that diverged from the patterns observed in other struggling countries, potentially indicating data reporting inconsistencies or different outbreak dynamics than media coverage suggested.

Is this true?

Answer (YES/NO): YES